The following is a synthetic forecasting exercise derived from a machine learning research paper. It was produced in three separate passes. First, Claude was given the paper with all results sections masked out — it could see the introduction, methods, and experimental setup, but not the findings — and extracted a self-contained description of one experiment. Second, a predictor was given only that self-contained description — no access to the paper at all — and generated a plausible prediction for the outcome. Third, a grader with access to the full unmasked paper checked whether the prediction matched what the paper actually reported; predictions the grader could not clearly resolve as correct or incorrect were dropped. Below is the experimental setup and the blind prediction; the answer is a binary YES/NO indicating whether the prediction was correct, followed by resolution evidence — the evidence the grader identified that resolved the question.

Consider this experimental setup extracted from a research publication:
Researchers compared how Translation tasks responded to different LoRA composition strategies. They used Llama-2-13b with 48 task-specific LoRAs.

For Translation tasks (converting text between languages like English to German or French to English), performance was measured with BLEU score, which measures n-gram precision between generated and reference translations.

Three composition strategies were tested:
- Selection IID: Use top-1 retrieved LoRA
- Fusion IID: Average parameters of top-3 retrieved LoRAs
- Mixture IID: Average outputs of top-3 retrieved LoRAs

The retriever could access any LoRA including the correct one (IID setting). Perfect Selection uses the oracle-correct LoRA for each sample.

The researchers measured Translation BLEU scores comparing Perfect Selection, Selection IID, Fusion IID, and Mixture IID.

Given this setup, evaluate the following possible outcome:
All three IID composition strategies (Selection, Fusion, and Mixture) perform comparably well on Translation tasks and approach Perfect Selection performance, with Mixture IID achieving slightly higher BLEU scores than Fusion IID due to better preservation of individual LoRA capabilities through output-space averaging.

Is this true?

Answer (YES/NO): NO